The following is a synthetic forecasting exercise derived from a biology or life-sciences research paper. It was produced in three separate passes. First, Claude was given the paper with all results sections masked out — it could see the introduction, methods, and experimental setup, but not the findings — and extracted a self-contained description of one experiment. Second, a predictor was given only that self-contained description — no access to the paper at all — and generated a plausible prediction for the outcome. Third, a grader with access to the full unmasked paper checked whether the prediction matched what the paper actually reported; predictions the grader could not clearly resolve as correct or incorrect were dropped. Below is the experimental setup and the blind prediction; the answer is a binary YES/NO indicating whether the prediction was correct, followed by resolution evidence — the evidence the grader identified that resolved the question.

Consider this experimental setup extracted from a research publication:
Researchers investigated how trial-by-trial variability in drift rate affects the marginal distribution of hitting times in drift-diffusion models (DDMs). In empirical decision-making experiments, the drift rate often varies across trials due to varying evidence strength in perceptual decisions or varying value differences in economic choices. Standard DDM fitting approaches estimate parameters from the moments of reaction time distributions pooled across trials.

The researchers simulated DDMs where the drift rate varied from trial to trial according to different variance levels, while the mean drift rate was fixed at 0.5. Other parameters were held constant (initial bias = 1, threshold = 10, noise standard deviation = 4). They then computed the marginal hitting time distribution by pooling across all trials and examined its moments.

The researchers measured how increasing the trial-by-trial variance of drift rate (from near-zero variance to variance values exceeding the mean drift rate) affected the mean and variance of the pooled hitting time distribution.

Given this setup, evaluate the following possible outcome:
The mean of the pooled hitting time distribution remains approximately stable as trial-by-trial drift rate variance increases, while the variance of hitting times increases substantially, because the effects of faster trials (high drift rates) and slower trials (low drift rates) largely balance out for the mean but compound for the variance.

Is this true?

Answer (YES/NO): NO